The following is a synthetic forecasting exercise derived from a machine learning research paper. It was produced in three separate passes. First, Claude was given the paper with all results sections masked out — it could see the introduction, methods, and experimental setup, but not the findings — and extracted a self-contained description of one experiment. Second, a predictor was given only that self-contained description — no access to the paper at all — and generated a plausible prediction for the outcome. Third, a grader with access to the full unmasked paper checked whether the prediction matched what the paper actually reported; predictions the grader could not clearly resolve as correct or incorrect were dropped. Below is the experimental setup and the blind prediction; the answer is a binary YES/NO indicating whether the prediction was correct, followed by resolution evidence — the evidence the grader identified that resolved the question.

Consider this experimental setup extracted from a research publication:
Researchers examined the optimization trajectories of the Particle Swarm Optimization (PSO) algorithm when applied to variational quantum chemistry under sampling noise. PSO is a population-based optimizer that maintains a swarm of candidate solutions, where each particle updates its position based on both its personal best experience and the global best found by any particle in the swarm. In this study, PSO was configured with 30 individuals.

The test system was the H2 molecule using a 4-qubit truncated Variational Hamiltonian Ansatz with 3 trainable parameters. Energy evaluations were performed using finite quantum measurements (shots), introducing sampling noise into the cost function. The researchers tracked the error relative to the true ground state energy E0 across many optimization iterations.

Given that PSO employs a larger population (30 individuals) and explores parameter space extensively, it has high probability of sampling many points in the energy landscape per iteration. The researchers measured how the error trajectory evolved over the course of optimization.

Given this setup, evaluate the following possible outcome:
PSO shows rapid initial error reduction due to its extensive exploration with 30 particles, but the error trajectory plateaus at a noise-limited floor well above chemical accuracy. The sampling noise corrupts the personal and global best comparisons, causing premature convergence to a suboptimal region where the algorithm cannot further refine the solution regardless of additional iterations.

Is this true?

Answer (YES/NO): NO